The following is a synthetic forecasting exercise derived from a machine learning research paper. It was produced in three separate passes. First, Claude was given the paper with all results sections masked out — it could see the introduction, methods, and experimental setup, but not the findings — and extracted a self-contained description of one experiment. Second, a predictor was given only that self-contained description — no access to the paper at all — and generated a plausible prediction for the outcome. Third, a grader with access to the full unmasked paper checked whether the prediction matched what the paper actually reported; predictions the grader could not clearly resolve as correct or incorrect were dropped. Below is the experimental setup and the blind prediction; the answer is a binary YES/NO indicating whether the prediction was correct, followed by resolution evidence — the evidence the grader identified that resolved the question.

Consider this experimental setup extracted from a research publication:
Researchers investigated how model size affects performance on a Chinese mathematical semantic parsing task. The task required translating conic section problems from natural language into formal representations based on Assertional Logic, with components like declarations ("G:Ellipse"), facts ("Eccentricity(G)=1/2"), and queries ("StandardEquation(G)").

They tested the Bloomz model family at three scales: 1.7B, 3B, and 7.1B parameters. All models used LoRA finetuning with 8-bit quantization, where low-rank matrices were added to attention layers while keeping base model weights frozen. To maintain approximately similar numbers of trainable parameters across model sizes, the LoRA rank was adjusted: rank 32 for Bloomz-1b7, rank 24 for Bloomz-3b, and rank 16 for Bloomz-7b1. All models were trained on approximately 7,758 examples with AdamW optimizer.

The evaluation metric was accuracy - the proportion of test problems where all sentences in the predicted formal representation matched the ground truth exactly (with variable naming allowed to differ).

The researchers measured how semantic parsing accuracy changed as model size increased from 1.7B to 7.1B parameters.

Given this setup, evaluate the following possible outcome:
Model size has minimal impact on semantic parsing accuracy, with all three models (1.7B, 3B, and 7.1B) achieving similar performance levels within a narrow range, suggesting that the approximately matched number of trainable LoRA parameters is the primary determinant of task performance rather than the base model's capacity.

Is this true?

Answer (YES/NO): NO